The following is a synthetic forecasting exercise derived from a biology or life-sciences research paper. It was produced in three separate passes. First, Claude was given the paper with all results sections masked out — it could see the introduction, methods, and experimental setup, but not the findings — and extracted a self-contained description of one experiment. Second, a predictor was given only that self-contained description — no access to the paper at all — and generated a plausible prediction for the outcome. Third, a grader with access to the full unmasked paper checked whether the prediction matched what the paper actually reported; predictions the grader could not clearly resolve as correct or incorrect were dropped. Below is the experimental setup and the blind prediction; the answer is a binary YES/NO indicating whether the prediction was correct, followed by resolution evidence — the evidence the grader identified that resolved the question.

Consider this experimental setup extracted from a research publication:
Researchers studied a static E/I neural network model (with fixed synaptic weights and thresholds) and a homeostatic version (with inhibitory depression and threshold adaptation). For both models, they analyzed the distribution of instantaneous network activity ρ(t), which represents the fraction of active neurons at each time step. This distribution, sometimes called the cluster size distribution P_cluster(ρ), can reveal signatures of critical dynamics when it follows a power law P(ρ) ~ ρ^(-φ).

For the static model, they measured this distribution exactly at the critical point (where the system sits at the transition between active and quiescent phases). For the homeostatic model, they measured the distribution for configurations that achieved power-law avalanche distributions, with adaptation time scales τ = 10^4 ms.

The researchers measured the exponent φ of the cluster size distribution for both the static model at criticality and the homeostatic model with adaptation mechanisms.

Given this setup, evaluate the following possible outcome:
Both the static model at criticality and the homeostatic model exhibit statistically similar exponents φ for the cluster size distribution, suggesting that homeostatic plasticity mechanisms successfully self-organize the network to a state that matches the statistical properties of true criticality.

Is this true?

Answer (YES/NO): NO